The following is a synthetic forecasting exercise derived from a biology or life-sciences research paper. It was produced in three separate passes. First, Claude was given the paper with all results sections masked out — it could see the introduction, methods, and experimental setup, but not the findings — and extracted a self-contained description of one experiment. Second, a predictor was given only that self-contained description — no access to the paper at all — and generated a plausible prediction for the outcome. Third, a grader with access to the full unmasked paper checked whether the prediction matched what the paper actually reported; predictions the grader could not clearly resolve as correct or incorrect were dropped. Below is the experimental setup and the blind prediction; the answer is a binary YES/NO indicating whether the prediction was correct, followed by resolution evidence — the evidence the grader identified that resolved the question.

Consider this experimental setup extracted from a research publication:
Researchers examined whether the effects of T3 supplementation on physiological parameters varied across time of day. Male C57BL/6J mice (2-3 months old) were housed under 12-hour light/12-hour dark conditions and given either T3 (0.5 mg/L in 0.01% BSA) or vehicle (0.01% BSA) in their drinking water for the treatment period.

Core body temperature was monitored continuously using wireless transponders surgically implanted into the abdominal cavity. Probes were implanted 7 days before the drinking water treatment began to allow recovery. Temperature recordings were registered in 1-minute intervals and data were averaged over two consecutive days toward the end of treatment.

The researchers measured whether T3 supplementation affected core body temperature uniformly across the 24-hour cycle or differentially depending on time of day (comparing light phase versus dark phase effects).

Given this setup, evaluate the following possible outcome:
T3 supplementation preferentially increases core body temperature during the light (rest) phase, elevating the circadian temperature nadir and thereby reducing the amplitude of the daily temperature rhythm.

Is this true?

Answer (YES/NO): YES